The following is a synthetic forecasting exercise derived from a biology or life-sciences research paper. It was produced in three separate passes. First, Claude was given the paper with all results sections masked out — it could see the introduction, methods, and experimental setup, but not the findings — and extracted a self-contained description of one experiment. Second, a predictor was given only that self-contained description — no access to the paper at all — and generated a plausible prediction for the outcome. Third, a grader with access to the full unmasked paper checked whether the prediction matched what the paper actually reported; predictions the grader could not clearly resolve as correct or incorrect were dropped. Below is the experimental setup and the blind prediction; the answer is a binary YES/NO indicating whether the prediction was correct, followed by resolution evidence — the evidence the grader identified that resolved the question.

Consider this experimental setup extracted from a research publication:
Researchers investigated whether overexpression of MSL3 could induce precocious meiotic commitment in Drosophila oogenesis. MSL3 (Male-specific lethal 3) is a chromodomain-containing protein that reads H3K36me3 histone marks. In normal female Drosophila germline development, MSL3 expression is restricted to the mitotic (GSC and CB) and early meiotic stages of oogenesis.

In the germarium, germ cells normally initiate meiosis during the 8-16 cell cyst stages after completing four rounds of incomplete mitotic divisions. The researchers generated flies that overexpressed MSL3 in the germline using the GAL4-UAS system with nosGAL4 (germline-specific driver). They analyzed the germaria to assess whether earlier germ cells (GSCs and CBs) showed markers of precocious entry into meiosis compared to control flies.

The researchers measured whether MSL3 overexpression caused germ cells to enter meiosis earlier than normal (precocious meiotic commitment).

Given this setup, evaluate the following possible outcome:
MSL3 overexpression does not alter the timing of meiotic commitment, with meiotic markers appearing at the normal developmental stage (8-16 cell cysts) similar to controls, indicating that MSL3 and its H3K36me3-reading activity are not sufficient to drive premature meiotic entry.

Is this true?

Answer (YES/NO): YES